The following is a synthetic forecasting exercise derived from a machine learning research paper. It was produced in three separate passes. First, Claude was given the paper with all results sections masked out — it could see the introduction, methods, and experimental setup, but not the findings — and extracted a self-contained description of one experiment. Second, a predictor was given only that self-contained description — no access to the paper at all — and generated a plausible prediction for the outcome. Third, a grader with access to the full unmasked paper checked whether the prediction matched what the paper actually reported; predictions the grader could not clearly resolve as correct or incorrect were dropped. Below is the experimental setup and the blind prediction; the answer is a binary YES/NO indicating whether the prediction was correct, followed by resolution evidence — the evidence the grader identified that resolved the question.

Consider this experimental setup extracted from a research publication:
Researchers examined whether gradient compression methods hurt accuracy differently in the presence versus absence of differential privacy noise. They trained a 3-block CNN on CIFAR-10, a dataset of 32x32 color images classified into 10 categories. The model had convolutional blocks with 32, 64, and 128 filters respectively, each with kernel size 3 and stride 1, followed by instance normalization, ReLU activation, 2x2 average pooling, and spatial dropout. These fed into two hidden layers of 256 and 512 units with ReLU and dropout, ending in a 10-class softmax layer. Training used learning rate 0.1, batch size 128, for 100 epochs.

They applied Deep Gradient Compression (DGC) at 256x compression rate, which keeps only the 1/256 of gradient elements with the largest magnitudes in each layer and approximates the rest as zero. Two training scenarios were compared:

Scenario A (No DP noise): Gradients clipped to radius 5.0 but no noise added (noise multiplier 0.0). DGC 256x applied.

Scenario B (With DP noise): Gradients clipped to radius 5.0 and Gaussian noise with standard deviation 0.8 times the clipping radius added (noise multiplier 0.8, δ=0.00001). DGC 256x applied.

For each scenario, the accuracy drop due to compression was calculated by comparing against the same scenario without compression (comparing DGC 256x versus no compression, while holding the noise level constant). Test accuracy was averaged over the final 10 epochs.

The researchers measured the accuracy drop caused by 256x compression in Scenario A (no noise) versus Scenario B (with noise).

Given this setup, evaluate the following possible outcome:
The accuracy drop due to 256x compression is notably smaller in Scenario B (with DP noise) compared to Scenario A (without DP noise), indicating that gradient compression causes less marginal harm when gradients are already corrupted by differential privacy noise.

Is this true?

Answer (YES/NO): YES